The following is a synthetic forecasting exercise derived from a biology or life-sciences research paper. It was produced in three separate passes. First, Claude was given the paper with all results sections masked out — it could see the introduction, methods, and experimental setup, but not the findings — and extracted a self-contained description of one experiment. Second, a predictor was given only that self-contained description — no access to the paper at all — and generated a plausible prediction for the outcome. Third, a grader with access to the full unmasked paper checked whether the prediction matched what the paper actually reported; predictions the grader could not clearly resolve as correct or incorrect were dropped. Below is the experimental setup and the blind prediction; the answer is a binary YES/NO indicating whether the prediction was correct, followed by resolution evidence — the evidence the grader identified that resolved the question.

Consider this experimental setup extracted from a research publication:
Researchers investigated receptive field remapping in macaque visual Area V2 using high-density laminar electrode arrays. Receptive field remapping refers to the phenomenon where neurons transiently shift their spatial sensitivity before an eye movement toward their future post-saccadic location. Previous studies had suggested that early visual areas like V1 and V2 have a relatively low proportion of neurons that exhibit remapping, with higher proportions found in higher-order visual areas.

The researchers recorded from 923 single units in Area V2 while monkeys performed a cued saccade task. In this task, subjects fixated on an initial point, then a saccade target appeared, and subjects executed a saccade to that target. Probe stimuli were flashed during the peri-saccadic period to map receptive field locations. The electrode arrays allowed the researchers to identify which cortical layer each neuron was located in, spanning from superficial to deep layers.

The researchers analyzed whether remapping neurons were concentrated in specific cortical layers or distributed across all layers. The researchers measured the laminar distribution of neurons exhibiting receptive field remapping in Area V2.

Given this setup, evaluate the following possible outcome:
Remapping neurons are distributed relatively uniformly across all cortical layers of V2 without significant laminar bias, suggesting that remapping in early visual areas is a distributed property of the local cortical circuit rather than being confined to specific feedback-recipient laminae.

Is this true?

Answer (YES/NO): YES